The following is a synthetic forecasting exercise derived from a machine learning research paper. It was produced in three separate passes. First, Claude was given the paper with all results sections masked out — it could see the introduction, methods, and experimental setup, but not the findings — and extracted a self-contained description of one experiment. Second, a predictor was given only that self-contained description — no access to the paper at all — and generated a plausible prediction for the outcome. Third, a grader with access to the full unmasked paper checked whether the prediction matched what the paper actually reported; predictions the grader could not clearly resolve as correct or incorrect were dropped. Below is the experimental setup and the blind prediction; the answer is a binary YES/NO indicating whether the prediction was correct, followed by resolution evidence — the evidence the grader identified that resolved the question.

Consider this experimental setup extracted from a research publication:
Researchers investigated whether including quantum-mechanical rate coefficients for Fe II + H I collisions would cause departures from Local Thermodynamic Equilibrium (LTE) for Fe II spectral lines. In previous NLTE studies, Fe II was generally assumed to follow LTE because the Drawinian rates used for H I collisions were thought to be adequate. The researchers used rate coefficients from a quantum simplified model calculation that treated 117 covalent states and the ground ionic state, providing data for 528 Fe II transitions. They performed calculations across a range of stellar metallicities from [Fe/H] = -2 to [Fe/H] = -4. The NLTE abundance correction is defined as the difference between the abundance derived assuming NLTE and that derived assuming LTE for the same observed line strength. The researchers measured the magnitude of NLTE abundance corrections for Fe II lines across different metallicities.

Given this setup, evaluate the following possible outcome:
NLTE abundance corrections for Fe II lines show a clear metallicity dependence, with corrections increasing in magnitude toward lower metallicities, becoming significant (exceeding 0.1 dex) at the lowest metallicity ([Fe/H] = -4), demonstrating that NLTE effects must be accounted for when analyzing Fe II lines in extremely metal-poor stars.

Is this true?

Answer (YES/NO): NO